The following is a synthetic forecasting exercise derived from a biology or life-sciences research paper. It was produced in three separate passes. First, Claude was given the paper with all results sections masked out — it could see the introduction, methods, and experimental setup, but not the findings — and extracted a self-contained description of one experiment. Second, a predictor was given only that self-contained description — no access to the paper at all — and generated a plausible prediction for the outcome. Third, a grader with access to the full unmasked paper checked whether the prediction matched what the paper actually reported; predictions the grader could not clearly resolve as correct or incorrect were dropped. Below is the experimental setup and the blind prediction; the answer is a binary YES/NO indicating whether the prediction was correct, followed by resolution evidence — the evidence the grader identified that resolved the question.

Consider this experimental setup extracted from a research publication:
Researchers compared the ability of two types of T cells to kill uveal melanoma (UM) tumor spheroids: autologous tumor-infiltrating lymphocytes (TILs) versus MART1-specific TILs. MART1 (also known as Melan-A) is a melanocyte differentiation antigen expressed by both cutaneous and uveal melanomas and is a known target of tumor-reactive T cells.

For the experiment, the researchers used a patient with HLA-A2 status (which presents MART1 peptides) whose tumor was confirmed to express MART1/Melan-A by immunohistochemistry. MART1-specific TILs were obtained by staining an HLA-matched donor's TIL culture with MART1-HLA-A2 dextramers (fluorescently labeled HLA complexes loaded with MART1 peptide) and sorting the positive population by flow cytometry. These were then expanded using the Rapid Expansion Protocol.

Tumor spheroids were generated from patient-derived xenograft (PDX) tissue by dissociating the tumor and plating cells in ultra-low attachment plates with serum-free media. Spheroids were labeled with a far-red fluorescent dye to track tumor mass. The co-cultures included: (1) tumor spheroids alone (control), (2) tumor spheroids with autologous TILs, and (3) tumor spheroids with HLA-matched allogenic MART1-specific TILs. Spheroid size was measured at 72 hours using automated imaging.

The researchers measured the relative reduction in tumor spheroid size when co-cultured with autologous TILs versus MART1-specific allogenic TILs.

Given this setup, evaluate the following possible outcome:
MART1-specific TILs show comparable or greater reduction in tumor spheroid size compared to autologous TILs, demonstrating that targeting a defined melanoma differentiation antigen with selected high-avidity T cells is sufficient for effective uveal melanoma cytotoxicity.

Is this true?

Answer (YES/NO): YES